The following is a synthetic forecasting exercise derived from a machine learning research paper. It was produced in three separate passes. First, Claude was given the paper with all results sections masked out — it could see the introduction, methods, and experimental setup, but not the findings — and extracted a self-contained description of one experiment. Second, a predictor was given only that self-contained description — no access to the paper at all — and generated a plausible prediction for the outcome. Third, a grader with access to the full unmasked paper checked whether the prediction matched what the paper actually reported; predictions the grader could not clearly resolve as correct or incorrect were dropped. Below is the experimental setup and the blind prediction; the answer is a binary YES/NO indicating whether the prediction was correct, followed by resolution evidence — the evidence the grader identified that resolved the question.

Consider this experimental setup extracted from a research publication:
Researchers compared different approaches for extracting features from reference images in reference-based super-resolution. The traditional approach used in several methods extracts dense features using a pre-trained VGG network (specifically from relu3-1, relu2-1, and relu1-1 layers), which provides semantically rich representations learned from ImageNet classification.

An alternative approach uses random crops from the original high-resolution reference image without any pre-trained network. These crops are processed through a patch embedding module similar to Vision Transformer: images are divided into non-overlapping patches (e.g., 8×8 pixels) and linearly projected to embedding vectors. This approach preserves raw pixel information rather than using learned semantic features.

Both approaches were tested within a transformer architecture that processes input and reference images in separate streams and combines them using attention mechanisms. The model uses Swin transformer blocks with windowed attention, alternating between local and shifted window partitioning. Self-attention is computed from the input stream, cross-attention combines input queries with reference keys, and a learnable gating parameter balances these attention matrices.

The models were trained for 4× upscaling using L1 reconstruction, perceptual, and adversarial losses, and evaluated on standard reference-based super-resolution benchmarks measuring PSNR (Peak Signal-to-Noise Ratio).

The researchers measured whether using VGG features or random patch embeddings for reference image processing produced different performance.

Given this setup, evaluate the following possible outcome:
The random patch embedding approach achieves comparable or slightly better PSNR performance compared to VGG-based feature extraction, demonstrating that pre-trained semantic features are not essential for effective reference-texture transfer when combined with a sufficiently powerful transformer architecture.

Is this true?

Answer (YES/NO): YES